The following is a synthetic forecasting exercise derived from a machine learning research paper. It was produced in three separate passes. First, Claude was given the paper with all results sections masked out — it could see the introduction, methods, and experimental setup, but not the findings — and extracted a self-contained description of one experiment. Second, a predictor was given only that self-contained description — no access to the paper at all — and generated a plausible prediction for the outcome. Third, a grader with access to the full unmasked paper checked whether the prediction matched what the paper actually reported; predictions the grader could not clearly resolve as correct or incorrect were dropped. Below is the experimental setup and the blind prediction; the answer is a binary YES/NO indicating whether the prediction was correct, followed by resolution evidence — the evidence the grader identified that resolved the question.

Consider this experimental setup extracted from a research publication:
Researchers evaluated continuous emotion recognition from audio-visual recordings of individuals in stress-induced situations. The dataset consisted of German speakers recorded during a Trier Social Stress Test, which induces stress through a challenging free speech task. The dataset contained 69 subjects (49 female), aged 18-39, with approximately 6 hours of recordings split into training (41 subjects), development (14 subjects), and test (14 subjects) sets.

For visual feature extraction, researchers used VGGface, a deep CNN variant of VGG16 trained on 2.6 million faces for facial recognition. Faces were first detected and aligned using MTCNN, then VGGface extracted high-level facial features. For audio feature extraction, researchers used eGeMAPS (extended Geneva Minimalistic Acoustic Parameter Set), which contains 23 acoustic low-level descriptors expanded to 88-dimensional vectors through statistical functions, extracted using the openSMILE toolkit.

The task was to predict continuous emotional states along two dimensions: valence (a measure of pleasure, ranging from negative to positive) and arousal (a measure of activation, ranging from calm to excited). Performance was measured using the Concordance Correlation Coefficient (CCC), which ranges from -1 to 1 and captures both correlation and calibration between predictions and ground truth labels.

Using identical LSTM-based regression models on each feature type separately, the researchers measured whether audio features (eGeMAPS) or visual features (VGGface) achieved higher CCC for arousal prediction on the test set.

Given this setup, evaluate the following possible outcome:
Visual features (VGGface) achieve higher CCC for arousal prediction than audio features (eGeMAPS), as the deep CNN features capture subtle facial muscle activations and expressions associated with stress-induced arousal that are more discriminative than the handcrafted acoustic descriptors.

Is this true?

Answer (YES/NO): NO